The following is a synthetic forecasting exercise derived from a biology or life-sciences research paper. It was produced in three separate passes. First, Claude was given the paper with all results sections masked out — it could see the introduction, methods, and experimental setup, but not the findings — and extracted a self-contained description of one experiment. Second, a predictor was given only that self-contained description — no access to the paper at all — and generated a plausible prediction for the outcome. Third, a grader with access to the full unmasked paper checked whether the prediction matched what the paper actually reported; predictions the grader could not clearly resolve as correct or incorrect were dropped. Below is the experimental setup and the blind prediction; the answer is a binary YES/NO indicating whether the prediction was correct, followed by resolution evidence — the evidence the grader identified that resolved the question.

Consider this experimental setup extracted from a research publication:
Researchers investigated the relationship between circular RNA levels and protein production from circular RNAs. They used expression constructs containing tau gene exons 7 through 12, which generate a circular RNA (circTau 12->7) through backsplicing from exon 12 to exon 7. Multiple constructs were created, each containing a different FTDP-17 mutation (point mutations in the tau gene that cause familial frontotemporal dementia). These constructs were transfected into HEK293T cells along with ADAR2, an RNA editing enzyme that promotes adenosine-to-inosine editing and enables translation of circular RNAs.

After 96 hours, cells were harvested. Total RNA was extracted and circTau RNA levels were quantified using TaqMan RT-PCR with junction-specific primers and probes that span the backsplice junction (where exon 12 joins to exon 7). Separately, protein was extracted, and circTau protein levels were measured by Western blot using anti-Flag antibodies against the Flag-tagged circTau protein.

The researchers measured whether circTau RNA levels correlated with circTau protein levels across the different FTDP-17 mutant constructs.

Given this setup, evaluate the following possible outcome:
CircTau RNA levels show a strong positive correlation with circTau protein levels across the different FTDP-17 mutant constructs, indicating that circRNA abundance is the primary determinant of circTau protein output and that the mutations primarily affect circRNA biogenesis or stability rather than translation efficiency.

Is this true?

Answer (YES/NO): NO